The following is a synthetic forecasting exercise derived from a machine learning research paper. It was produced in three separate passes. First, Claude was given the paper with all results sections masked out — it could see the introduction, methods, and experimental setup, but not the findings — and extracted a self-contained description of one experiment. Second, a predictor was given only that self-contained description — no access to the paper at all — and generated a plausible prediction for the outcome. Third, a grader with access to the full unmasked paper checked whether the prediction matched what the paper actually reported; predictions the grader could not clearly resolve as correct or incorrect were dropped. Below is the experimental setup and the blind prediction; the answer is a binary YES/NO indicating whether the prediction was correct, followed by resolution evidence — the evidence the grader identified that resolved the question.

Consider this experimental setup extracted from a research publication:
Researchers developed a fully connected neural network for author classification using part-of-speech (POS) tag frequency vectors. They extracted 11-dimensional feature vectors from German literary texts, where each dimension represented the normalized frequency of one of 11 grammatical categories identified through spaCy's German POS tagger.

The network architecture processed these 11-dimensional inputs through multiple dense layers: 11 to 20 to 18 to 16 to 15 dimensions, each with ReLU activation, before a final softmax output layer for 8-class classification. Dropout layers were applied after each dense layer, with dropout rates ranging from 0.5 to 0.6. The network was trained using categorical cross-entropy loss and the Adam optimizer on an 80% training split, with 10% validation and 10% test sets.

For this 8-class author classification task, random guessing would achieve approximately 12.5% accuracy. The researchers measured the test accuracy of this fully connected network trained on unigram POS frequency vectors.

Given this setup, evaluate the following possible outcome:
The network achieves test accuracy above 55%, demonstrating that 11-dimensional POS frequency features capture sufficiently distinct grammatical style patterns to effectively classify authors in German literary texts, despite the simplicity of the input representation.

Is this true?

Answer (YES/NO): NO